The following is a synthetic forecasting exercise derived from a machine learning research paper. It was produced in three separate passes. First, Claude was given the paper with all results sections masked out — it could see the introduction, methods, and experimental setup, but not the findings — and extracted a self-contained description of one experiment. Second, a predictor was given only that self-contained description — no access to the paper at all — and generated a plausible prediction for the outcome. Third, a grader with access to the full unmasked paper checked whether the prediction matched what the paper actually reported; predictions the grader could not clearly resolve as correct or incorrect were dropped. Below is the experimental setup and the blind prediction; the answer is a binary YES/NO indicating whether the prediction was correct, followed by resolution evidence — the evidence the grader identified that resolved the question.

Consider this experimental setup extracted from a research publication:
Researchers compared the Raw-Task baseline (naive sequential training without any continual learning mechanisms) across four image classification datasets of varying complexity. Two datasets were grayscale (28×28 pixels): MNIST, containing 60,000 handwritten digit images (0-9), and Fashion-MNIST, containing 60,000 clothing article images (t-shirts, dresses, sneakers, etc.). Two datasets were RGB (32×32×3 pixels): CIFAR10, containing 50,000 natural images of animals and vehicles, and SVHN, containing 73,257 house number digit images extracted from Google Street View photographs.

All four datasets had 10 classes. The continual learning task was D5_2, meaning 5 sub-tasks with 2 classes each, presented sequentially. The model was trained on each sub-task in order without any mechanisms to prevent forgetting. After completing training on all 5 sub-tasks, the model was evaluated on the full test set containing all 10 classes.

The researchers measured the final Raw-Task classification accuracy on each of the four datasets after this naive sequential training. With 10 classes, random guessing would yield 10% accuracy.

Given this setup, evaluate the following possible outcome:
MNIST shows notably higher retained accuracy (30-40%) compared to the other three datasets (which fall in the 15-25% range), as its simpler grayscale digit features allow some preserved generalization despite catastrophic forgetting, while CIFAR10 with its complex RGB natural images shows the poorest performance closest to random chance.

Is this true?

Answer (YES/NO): NO